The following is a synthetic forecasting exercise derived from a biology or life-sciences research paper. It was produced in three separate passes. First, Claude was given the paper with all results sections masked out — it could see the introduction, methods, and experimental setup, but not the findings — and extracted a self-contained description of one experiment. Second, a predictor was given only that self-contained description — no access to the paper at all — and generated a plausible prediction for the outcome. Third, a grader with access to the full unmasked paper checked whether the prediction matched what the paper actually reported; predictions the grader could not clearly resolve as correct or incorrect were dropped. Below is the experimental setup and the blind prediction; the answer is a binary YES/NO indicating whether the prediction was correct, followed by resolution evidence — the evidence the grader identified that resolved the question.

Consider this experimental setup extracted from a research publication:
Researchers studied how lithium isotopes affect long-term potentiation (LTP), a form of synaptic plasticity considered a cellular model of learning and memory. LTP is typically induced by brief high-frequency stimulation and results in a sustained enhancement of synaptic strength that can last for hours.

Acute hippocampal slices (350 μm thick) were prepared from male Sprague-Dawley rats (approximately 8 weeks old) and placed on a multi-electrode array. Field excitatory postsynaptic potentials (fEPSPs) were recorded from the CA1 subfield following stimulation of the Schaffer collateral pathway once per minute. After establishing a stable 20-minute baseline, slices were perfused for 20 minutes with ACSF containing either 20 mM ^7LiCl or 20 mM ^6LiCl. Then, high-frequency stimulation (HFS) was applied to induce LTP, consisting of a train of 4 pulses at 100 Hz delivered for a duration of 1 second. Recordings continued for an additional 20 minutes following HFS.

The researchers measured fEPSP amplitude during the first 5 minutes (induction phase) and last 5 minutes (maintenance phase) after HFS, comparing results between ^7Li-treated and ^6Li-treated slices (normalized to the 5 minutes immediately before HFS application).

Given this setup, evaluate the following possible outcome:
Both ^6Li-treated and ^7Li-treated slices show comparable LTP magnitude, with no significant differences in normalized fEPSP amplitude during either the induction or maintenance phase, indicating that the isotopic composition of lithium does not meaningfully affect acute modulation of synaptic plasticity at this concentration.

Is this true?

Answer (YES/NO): NO